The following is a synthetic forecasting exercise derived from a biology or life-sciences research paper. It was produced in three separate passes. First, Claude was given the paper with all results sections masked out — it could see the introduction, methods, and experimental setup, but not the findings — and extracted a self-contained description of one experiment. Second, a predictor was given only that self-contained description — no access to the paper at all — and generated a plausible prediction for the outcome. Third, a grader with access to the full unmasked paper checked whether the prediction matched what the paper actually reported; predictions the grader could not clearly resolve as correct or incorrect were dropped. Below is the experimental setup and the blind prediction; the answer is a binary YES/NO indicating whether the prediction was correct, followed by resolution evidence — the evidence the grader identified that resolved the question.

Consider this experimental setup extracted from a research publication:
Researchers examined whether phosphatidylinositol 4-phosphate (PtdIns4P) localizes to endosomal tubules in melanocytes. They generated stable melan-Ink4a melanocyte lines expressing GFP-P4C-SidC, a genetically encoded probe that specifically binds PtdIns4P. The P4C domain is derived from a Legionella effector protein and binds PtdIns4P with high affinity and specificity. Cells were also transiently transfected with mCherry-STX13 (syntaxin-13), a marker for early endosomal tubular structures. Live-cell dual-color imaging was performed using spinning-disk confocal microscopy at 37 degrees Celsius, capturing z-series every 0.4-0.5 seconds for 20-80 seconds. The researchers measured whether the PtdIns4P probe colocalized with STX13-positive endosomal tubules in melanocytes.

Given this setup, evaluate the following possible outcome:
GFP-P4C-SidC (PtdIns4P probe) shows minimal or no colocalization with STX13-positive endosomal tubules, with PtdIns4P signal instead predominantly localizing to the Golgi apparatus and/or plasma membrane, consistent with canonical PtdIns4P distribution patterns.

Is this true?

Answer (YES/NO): NO